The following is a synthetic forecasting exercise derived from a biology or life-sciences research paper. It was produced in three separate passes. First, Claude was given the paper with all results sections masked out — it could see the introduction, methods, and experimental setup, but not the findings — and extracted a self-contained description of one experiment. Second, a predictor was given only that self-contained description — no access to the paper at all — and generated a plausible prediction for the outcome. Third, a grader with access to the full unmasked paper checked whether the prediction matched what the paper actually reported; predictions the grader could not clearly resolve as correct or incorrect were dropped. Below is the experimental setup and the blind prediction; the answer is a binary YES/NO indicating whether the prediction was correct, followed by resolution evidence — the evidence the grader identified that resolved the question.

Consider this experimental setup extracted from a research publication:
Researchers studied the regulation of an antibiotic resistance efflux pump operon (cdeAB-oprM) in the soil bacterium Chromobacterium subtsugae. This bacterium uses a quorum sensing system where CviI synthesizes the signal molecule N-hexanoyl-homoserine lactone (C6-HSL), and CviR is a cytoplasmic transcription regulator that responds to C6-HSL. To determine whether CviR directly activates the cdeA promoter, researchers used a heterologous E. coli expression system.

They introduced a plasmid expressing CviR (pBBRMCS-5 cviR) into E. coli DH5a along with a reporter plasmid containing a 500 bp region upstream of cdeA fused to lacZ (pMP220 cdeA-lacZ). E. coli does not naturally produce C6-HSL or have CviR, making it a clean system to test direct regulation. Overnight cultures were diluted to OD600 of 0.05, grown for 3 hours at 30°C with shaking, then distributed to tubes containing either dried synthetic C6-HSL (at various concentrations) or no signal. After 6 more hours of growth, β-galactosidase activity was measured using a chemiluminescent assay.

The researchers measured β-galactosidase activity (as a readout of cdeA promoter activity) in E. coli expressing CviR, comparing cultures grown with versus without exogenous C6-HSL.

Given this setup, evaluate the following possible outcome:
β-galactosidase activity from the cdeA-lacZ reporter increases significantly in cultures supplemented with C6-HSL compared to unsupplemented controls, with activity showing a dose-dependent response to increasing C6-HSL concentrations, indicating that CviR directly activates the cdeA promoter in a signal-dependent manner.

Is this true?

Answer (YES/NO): YES